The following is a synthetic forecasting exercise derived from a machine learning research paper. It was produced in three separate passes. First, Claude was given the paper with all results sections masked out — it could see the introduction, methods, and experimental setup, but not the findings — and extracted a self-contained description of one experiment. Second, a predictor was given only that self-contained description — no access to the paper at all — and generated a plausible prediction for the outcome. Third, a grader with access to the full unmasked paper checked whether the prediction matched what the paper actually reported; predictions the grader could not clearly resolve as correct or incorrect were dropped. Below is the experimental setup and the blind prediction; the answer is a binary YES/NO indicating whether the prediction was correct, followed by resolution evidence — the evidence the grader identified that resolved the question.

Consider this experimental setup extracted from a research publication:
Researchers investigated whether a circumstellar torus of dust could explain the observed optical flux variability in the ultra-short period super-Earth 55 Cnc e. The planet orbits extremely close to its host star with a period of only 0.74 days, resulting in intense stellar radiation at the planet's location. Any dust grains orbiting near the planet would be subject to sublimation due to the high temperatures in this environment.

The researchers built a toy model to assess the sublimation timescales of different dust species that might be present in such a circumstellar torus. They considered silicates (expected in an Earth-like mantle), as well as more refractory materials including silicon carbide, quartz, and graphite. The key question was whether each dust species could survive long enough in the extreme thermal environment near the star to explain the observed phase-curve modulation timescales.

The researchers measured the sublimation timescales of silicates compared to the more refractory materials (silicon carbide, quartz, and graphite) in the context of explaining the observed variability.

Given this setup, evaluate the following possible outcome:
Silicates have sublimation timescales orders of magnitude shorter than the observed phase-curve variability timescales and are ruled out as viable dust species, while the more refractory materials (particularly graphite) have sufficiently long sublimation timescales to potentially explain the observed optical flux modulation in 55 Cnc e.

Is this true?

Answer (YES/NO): YES